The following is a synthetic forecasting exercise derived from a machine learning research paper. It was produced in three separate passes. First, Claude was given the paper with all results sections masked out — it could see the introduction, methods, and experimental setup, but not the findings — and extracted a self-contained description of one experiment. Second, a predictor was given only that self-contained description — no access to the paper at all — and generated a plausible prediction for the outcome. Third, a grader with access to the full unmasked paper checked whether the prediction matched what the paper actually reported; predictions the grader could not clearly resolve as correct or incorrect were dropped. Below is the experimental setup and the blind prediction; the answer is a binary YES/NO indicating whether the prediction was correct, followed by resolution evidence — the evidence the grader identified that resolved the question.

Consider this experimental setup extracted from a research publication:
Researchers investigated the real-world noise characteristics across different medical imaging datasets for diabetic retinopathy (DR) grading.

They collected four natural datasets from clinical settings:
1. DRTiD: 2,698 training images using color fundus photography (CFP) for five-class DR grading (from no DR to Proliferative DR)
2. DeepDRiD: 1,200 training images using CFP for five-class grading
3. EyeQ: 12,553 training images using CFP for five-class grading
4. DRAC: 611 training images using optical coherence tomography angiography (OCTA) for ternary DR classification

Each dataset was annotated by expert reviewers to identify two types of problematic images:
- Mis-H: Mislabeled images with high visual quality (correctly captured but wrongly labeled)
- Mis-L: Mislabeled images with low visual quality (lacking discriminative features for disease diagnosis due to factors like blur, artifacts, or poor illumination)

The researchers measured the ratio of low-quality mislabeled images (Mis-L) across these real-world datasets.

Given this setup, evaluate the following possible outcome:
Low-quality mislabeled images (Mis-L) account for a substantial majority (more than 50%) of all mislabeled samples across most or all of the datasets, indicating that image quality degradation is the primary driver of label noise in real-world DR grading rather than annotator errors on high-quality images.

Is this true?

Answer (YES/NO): NO